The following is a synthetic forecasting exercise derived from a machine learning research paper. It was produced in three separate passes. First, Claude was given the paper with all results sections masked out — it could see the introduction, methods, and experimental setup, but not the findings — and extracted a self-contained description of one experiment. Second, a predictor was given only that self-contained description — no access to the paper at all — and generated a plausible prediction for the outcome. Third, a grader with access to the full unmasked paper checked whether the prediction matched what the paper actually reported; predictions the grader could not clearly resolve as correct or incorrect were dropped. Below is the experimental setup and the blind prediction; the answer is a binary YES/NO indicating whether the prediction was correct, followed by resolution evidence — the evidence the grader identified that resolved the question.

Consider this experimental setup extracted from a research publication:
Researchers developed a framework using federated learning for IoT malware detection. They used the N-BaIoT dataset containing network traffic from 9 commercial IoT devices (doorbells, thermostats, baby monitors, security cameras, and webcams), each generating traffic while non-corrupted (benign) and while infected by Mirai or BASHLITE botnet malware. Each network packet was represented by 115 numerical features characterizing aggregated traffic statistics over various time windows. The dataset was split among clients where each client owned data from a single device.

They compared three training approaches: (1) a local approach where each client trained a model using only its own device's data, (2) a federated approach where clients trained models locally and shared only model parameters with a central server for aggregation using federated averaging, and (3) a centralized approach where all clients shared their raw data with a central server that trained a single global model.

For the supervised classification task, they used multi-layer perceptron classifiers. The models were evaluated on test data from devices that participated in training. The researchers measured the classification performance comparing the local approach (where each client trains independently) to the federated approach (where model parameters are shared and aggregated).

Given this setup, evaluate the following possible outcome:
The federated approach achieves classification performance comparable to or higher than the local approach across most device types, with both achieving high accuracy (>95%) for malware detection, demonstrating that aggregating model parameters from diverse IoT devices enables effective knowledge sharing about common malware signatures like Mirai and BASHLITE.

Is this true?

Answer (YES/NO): YES